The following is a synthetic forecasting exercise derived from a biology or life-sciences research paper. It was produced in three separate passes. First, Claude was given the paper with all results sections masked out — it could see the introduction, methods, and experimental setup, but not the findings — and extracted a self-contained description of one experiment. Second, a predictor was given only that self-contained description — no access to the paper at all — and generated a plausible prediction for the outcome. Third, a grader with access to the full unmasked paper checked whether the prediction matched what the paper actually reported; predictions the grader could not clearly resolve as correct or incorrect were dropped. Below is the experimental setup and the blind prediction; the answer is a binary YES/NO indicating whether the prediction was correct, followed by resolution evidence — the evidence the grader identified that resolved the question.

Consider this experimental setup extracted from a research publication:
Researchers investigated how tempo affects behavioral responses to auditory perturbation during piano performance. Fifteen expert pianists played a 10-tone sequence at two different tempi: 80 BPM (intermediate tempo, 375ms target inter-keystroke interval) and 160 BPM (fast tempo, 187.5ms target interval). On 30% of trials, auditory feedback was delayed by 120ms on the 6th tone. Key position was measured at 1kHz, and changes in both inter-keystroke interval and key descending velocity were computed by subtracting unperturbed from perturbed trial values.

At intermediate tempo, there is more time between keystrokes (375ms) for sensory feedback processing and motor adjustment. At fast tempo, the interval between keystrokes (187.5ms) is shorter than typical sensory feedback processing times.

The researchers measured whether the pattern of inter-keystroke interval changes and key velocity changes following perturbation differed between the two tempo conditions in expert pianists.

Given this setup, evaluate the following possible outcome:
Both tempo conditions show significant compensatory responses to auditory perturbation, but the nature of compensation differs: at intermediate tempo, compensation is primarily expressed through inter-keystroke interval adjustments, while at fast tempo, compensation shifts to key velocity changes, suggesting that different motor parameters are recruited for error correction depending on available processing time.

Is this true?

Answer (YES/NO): NO